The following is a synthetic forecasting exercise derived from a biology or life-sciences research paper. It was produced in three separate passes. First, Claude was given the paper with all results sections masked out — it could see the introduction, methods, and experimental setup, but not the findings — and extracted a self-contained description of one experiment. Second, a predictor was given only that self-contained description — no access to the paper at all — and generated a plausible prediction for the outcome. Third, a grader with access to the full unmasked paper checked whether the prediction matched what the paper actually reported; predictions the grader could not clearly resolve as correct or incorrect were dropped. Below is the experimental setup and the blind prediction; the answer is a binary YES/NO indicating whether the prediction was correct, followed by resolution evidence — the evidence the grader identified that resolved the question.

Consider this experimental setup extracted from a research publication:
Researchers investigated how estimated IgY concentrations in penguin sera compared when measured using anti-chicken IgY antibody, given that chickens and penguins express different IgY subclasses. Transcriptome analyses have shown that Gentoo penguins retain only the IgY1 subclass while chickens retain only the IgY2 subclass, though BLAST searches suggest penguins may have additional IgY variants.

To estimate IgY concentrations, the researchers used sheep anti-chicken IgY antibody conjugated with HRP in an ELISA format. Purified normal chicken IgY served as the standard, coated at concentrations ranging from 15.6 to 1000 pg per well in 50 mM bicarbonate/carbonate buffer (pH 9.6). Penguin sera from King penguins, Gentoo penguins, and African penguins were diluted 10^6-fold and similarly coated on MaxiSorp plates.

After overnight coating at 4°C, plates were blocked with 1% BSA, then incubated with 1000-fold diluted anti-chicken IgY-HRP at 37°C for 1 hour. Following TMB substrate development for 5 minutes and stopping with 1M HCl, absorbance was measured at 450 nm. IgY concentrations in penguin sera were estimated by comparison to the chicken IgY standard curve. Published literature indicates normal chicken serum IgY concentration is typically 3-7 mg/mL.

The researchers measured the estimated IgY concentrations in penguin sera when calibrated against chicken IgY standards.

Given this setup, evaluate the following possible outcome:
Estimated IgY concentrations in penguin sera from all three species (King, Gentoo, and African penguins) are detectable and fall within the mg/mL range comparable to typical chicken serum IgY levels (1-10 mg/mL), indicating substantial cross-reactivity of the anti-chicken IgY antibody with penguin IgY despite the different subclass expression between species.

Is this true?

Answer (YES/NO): YES